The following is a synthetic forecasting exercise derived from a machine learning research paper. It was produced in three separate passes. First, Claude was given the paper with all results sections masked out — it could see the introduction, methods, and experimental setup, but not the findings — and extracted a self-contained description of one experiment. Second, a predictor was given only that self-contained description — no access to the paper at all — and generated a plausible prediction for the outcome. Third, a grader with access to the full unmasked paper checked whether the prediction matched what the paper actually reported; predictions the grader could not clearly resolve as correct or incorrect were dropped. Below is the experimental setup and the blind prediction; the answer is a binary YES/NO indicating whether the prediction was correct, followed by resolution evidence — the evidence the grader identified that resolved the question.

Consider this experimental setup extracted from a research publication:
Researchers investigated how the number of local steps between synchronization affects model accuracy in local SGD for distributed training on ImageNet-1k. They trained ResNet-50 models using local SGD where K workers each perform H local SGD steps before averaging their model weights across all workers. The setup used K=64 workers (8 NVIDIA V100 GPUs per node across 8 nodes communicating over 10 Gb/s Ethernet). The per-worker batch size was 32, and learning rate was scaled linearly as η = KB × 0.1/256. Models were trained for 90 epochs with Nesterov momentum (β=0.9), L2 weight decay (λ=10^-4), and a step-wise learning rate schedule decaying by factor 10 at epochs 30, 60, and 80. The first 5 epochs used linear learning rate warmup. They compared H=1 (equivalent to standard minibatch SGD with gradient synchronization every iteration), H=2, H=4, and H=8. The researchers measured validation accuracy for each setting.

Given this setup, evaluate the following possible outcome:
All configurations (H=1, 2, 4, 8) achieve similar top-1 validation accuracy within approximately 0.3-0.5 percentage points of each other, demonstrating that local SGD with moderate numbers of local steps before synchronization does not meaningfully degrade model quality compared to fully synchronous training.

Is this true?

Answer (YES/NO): NO